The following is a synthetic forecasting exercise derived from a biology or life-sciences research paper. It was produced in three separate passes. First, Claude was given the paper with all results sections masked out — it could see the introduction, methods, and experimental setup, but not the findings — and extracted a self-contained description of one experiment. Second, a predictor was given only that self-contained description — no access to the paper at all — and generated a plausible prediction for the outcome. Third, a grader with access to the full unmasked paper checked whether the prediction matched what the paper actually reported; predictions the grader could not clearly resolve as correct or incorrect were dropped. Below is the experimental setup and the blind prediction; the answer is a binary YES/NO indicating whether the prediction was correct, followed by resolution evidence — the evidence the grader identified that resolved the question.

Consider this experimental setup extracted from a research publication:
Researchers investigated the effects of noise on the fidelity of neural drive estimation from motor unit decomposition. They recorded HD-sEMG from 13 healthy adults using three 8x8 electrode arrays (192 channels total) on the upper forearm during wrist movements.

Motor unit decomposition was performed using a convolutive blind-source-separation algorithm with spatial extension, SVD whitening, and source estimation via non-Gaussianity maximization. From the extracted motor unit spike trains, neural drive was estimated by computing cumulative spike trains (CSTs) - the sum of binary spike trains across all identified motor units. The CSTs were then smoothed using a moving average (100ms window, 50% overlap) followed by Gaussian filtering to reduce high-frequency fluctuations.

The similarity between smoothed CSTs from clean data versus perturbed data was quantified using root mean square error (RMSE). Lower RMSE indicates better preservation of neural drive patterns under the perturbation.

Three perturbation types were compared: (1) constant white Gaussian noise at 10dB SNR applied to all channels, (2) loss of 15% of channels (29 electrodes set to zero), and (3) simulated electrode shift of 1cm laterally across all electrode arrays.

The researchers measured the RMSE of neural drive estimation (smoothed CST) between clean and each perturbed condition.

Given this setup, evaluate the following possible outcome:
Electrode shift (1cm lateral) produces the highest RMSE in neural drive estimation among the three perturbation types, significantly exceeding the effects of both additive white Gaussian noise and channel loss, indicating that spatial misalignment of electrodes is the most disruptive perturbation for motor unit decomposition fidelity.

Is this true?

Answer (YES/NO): NO